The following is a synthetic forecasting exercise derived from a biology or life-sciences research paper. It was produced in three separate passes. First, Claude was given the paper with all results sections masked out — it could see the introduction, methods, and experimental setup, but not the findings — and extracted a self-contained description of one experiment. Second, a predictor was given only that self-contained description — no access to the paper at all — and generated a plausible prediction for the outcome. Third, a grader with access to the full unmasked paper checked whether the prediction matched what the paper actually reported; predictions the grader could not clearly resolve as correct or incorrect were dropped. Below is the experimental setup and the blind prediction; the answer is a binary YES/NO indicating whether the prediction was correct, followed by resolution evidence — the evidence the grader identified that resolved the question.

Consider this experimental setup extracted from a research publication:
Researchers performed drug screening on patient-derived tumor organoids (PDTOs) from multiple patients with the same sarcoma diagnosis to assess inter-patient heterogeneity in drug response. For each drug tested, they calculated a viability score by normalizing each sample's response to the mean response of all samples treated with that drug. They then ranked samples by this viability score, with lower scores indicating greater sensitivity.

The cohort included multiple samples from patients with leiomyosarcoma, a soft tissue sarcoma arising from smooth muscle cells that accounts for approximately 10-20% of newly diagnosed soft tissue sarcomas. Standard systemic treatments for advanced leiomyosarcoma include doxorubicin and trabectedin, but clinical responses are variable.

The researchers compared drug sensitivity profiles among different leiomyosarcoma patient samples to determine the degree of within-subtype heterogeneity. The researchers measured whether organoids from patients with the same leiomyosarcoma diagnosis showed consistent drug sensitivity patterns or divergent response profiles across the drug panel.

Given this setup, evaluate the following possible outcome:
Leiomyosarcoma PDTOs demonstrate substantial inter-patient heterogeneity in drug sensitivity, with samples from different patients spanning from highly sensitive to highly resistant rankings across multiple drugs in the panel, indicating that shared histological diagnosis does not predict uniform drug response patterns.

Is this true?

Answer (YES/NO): YES